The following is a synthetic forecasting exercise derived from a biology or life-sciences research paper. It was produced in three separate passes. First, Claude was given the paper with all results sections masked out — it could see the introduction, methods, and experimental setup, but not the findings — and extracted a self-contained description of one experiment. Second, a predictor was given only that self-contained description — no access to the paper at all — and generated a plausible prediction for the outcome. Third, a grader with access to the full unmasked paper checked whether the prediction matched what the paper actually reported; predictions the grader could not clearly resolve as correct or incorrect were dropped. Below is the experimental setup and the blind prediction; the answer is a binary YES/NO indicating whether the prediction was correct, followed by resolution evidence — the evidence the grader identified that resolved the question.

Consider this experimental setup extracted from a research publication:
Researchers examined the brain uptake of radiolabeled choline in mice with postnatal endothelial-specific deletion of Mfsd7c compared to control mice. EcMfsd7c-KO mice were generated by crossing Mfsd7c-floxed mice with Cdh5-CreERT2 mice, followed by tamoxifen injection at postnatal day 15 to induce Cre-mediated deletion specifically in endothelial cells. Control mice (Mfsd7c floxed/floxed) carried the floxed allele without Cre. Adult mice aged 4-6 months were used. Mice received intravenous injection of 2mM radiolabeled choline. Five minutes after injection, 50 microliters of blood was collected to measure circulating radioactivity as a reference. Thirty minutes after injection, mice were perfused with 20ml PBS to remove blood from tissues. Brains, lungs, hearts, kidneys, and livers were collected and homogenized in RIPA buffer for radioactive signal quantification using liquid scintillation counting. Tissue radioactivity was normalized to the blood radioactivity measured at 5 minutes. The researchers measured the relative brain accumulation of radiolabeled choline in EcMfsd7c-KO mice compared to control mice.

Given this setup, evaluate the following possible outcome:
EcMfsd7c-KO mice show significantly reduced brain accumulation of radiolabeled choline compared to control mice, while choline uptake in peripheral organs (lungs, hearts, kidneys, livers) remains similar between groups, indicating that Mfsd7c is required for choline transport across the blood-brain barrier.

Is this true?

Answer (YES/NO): YES